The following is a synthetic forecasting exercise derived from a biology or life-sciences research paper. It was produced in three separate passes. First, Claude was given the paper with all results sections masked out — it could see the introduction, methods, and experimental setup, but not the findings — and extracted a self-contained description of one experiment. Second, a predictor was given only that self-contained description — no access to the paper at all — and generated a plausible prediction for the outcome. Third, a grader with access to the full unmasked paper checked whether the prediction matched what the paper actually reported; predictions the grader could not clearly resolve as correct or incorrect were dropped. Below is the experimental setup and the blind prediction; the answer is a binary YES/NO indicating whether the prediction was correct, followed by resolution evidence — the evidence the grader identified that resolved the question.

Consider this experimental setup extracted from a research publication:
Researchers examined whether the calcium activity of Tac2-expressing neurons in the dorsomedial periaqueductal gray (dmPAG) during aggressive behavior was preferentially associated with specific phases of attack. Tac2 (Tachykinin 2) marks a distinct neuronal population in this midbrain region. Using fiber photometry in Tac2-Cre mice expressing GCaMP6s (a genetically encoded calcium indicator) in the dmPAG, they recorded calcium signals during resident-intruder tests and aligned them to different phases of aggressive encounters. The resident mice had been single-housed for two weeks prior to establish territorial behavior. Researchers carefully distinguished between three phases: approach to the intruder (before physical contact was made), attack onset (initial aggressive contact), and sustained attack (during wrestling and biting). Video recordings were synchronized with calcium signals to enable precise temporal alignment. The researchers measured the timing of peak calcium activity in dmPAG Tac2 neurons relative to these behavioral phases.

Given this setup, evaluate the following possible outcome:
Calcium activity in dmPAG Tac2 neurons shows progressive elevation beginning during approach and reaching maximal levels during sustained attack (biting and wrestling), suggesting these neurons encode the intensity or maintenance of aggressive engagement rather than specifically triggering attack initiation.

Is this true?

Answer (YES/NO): NO